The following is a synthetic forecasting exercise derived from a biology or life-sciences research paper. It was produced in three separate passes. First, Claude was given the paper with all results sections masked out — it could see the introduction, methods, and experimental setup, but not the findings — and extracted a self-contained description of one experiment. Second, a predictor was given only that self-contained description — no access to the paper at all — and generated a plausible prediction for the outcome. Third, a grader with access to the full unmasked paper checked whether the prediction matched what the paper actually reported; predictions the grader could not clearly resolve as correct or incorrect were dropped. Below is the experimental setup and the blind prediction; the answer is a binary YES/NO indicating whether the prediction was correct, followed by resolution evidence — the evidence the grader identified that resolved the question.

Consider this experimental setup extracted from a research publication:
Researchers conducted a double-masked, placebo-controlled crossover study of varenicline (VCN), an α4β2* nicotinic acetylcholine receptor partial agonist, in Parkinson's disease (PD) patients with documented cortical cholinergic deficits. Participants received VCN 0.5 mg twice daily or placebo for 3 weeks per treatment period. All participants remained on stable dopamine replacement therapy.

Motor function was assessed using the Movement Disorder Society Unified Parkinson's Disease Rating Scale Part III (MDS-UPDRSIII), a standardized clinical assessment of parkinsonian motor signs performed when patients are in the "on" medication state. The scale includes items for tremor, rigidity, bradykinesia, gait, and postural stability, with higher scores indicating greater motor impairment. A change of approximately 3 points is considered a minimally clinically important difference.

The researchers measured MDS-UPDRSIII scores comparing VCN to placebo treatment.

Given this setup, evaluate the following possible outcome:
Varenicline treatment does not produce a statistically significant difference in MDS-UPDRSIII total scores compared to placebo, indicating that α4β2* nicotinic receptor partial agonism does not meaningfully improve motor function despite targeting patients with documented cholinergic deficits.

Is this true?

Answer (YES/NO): NO